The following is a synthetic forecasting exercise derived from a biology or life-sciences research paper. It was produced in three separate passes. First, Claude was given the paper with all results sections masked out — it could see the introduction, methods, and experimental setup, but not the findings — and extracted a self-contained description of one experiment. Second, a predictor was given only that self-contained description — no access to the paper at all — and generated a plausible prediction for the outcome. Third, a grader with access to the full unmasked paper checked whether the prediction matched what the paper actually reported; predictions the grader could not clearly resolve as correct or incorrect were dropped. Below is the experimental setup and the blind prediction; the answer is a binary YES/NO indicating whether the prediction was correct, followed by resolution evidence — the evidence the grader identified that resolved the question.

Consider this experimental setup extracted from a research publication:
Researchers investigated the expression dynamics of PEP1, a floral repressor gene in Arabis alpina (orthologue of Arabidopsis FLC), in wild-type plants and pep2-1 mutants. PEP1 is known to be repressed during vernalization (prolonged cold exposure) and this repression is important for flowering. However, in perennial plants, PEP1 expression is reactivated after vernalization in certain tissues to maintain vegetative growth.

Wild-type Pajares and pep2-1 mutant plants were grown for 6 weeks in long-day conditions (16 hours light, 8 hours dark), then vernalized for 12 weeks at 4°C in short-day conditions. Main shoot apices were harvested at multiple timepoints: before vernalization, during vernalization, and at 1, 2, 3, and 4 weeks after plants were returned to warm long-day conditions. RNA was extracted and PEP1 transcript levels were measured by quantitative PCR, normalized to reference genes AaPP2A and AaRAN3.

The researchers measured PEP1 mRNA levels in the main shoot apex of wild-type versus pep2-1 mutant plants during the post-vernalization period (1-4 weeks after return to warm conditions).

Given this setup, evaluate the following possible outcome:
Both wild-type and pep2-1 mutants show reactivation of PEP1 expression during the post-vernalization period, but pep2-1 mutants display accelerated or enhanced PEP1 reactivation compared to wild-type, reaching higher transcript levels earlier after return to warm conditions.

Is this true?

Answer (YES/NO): NO